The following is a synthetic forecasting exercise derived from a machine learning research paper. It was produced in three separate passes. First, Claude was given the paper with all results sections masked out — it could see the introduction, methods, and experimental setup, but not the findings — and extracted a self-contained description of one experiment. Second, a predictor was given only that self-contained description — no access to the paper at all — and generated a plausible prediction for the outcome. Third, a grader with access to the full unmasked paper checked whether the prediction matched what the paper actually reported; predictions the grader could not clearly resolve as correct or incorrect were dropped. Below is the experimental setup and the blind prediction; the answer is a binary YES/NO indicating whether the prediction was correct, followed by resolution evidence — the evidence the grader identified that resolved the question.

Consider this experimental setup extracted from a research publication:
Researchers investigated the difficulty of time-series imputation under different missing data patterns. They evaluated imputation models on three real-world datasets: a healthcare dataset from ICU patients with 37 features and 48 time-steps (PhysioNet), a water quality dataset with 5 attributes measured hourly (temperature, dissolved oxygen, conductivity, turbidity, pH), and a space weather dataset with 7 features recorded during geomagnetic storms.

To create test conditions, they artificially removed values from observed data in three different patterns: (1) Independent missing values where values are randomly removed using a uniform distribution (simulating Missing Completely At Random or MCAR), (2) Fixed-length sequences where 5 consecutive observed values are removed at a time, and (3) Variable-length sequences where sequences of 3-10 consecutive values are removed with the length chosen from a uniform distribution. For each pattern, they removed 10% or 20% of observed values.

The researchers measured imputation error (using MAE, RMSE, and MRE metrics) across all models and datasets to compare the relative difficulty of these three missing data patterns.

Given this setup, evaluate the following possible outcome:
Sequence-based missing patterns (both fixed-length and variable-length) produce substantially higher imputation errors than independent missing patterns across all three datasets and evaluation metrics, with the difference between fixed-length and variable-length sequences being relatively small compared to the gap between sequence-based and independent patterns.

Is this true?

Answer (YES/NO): NO